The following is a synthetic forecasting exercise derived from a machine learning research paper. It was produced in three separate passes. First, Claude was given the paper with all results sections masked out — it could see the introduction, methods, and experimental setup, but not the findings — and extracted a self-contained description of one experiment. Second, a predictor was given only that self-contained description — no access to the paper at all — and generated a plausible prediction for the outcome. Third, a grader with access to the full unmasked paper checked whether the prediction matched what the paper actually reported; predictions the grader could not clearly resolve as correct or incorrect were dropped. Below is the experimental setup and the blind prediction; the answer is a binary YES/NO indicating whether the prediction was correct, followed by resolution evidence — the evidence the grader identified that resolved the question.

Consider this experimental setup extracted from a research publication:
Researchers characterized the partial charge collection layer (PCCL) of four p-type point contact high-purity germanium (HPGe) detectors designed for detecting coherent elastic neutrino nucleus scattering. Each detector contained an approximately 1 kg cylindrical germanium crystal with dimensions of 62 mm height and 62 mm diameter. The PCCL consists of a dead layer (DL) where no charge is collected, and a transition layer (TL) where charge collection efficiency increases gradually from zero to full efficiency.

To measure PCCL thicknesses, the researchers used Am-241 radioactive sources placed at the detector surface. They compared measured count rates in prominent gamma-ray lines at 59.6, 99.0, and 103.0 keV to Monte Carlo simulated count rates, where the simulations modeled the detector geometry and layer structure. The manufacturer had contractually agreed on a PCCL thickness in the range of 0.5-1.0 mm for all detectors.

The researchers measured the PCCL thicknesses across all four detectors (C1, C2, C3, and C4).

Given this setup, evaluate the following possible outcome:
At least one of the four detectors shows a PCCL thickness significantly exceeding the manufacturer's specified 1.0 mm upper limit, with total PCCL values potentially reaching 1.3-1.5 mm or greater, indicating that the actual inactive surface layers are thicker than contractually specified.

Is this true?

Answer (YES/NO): YES